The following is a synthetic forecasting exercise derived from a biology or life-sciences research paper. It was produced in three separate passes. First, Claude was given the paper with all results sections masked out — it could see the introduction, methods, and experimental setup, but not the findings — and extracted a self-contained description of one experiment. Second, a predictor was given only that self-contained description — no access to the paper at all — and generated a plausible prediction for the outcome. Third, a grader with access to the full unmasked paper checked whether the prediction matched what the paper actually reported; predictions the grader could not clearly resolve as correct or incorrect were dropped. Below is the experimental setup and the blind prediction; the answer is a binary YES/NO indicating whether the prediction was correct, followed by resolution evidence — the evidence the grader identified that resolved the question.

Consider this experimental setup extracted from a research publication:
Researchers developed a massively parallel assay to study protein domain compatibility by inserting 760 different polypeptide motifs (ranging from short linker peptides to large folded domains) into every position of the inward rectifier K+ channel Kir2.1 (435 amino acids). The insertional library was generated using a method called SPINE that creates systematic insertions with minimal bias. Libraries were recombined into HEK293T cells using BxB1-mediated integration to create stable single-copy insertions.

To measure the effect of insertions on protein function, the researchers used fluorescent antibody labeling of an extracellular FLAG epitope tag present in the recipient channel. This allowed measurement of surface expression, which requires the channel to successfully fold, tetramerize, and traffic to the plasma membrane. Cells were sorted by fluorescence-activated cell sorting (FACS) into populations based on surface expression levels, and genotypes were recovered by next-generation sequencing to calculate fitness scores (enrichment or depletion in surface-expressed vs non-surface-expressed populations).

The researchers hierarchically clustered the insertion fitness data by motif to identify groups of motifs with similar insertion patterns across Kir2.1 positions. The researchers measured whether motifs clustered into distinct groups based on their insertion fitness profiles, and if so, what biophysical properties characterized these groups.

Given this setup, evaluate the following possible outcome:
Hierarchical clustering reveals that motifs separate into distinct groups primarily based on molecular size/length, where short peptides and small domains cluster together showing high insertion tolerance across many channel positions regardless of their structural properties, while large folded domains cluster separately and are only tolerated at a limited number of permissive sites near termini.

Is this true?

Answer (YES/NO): NO